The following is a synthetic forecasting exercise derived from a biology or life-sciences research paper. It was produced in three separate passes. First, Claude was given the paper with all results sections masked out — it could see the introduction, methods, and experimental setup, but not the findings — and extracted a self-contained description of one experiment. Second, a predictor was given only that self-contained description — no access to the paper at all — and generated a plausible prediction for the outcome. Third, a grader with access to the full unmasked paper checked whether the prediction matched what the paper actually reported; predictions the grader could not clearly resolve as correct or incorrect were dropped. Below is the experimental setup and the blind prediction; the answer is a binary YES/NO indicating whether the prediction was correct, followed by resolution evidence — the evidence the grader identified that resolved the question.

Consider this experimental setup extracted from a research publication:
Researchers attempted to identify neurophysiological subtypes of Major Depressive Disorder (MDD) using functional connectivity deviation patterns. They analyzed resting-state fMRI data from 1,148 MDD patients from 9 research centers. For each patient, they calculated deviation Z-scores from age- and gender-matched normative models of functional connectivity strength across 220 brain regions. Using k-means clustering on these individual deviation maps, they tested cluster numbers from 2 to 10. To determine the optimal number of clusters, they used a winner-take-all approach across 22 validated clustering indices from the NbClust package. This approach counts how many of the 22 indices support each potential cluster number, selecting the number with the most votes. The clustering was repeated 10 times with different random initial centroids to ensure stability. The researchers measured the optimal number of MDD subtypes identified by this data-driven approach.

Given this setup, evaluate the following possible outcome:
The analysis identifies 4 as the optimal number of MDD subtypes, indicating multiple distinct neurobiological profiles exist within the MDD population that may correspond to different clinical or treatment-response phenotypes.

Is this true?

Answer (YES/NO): NO